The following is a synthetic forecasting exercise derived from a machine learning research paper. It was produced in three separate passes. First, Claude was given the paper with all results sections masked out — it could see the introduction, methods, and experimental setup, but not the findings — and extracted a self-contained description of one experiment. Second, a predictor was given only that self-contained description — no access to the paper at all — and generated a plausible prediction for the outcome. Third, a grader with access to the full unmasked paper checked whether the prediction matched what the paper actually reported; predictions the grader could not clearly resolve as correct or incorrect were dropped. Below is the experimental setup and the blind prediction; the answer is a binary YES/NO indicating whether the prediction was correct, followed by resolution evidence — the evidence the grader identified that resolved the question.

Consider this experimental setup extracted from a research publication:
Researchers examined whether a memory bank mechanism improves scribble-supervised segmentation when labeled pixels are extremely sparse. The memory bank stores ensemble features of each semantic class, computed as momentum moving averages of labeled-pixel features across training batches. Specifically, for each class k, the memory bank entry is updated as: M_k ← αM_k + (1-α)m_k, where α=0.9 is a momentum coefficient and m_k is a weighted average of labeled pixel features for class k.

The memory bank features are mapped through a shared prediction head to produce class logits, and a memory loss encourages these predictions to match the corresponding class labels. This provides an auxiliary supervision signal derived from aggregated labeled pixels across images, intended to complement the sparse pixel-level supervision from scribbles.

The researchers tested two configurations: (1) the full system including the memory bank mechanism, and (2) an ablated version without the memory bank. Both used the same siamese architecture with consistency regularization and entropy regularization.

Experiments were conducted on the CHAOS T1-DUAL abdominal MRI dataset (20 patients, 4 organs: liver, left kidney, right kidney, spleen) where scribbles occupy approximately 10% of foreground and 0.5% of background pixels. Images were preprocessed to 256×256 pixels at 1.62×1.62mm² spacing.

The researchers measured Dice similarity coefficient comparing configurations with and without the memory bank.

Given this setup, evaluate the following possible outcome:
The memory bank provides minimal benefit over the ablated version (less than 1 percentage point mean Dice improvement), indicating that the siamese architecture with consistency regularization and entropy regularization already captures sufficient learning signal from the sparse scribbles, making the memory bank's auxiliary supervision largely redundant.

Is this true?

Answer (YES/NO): NO